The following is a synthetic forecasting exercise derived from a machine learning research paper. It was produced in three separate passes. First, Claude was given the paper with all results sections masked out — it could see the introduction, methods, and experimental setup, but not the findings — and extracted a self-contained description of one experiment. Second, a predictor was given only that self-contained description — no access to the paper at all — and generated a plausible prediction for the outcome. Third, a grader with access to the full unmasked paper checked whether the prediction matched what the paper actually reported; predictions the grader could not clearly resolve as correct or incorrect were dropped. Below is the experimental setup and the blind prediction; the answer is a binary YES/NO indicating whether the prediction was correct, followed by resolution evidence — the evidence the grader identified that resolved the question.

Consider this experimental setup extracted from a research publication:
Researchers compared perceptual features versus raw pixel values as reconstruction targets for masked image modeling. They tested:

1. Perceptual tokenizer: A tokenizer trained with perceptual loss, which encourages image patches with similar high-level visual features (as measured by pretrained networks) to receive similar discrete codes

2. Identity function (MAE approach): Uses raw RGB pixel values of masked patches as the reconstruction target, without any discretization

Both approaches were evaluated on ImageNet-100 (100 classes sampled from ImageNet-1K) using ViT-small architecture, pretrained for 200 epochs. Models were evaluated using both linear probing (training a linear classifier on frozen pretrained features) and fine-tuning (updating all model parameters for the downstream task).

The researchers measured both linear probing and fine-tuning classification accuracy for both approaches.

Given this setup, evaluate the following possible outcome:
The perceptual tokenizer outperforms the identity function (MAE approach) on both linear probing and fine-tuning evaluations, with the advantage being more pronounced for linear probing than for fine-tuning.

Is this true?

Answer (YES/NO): YES